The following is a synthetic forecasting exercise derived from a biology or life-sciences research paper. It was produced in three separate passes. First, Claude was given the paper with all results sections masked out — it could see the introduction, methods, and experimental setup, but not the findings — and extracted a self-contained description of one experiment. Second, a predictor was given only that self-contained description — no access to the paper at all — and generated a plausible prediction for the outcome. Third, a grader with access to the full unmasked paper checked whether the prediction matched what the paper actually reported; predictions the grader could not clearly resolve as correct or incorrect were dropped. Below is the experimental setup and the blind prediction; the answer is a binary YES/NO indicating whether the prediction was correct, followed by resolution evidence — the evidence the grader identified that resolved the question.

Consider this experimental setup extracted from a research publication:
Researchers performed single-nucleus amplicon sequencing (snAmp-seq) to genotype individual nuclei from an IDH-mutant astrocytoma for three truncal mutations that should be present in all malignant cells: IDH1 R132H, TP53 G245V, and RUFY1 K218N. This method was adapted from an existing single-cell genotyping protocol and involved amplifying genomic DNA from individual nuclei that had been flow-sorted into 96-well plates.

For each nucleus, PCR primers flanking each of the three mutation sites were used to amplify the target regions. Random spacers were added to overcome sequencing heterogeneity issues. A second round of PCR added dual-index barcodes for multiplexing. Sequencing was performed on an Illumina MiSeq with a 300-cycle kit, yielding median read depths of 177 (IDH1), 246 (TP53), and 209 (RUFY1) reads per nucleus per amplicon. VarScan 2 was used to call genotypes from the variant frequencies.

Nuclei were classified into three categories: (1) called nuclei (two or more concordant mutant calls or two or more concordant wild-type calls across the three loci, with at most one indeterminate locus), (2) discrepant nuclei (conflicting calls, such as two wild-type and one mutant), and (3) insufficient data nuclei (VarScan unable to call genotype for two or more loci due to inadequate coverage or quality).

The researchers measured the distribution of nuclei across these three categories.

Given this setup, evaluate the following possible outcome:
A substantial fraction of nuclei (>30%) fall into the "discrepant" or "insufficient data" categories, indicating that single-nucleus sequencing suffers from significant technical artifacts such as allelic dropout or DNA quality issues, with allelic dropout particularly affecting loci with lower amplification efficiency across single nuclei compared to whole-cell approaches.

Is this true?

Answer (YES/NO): NO